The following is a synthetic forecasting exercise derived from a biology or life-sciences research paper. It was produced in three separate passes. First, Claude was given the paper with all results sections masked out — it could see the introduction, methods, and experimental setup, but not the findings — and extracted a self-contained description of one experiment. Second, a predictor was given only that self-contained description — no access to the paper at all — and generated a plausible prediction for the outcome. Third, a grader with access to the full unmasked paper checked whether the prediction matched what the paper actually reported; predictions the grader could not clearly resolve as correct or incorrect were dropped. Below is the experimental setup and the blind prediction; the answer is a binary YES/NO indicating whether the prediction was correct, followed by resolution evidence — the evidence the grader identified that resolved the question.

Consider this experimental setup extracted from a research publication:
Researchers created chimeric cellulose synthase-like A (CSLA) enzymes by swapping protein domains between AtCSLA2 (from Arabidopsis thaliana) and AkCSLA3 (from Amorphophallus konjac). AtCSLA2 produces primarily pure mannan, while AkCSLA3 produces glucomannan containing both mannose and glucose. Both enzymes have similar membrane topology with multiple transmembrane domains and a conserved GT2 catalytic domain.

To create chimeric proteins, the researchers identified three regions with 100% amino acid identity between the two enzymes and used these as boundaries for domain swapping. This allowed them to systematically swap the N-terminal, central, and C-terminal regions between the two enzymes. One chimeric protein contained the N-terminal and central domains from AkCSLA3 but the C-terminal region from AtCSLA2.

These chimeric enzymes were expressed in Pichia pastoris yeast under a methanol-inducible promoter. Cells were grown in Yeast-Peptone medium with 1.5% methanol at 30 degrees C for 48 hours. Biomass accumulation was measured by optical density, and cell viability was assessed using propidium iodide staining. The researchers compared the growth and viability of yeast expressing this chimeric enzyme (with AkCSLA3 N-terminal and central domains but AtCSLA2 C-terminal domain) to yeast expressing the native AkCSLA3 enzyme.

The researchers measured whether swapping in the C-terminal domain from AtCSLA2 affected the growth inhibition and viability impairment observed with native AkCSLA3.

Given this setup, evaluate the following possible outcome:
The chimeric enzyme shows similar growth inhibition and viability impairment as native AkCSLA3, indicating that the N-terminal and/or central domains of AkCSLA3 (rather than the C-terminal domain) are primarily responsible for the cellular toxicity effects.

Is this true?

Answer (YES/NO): NO